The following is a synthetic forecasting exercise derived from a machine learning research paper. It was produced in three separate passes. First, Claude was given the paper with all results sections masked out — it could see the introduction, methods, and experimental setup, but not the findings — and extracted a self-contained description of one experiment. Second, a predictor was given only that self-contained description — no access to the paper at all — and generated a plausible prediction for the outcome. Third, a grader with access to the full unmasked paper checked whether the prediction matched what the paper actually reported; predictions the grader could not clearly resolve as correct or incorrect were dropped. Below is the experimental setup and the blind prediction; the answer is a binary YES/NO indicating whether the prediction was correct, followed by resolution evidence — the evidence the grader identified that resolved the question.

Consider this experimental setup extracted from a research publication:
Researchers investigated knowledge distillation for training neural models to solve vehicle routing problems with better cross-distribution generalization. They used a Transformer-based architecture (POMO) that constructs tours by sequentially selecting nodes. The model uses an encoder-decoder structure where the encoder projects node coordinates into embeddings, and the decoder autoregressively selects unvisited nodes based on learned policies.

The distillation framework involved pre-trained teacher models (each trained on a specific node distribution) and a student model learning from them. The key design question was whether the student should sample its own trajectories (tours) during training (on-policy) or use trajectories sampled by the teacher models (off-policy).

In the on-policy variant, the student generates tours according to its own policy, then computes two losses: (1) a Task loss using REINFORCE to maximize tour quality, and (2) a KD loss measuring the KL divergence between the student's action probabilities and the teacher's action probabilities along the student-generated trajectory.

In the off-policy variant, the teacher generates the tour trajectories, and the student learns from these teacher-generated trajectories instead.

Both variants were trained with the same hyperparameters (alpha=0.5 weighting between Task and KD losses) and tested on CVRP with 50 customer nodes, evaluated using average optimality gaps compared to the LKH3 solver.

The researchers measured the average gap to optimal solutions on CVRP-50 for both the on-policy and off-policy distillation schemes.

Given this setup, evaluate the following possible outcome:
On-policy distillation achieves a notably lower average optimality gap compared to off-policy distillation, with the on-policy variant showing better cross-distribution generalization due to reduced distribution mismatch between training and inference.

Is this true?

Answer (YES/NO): YES